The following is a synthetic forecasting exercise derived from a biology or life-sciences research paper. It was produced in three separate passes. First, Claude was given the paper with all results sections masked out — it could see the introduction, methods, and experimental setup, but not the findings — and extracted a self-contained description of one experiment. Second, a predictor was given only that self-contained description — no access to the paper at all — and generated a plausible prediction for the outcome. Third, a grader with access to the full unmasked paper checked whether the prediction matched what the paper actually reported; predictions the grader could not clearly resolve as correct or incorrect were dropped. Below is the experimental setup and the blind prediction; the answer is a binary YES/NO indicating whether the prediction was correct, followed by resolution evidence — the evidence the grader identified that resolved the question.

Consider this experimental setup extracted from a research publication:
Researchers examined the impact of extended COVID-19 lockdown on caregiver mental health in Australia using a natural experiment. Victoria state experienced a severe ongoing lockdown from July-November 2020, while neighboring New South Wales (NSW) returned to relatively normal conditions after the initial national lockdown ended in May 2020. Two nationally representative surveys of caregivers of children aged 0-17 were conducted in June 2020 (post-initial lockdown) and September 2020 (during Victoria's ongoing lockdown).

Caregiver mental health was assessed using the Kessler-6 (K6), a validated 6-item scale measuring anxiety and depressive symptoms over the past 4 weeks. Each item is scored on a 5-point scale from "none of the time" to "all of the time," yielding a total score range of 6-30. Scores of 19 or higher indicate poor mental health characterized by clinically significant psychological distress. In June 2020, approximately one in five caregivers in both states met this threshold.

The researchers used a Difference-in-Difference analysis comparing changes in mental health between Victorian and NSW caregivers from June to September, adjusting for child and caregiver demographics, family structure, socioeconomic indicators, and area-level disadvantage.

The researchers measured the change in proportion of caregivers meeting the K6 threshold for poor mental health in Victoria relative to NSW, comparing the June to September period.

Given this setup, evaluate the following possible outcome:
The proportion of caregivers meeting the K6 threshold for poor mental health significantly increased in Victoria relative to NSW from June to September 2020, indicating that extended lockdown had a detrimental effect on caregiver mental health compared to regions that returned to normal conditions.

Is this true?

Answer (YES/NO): YES